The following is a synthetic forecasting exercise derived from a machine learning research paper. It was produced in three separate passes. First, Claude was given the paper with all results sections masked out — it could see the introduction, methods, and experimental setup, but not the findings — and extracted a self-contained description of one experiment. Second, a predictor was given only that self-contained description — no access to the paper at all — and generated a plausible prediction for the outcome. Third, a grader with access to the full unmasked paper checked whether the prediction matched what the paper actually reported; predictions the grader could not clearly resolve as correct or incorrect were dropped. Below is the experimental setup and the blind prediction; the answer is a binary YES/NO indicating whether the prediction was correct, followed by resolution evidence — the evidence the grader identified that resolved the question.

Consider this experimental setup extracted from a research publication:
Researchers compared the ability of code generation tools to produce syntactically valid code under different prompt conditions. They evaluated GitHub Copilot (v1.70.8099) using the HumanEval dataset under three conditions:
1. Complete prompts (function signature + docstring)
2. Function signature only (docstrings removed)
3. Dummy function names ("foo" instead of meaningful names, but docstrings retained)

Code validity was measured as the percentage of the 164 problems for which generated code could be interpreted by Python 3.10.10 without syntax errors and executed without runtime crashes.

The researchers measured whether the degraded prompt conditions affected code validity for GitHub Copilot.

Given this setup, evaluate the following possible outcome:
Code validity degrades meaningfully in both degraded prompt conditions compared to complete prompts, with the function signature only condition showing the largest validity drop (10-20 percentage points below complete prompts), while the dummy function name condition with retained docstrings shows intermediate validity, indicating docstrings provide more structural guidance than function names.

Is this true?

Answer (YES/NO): NO